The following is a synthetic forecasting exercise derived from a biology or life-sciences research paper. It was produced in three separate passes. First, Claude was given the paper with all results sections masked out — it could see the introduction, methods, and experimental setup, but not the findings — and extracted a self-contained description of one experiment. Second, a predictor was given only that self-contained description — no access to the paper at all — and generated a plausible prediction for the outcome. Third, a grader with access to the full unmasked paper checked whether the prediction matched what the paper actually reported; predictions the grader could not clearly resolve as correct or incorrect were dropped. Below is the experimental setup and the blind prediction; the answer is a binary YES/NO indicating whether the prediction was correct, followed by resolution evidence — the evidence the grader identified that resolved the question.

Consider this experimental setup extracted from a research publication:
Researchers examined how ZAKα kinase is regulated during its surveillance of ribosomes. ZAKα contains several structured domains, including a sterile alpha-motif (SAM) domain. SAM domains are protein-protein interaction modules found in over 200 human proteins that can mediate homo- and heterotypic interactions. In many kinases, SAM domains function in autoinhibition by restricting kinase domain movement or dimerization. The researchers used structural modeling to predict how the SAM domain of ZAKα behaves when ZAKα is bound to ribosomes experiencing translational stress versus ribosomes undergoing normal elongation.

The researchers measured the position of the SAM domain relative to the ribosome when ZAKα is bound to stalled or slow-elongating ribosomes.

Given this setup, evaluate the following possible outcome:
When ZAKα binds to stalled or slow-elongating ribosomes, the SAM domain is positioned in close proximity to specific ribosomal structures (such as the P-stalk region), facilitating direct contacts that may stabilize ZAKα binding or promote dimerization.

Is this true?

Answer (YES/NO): NO